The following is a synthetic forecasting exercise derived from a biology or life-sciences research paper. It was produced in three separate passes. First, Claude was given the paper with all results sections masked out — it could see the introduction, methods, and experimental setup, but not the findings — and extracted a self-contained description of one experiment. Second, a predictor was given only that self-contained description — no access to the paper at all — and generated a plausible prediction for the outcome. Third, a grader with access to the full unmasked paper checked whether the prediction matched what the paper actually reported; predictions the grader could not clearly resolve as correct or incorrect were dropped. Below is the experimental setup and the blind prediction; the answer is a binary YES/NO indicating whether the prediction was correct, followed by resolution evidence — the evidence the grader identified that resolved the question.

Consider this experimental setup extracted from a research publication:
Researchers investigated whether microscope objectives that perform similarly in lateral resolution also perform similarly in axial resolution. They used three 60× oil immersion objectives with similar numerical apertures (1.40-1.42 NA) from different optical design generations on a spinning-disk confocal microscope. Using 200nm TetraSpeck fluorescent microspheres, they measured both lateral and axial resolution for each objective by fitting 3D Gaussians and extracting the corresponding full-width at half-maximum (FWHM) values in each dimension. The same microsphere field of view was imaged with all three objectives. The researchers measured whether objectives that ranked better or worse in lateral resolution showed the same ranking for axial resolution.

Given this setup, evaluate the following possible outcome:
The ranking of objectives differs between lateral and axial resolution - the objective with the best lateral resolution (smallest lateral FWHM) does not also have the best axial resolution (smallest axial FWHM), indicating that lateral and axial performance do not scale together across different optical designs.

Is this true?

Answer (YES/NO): NO